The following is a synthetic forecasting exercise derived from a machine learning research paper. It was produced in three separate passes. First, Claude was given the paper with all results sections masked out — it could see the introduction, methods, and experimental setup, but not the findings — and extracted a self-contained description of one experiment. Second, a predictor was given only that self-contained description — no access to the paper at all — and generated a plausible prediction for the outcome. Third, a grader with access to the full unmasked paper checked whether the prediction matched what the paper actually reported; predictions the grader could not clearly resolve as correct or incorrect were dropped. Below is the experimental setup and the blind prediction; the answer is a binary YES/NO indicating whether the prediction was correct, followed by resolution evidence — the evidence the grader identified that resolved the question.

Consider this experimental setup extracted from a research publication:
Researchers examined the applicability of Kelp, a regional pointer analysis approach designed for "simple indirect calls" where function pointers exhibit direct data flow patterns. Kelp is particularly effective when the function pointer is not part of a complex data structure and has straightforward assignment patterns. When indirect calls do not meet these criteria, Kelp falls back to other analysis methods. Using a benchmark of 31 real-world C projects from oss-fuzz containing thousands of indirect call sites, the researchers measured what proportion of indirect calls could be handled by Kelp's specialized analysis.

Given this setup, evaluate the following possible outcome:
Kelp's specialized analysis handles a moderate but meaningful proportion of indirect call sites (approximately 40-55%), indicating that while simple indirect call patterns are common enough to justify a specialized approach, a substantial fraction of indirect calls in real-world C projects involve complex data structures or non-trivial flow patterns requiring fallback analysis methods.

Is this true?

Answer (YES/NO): NO